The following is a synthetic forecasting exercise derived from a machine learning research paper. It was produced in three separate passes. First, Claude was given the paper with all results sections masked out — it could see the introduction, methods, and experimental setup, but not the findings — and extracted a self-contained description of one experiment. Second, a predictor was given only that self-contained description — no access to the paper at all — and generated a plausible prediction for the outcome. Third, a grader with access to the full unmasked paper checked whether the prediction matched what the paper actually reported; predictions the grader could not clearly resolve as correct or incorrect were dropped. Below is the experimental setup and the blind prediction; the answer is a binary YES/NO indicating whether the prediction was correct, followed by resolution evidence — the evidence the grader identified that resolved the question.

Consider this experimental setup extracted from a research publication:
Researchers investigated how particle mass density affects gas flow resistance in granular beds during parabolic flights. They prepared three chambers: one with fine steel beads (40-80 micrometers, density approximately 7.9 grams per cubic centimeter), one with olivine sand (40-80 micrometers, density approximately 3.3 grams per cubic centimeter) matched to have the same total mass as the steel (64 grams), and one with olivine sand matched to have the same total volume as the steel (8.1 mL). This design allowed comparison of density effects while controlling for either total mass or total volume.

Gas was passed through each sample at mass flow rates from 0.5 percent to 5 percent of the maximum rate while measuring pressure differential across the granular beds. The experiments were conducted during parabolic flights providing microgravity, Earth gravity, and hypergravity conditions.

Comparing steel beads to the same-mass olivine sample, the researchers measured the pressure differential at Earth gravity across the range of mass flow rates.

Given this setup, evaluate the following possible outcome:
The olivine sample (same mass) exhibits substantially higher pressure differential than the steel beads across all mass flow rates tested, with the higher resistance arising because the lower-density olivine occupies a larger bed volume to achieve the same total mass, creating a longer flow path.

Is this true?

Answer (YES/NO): NO